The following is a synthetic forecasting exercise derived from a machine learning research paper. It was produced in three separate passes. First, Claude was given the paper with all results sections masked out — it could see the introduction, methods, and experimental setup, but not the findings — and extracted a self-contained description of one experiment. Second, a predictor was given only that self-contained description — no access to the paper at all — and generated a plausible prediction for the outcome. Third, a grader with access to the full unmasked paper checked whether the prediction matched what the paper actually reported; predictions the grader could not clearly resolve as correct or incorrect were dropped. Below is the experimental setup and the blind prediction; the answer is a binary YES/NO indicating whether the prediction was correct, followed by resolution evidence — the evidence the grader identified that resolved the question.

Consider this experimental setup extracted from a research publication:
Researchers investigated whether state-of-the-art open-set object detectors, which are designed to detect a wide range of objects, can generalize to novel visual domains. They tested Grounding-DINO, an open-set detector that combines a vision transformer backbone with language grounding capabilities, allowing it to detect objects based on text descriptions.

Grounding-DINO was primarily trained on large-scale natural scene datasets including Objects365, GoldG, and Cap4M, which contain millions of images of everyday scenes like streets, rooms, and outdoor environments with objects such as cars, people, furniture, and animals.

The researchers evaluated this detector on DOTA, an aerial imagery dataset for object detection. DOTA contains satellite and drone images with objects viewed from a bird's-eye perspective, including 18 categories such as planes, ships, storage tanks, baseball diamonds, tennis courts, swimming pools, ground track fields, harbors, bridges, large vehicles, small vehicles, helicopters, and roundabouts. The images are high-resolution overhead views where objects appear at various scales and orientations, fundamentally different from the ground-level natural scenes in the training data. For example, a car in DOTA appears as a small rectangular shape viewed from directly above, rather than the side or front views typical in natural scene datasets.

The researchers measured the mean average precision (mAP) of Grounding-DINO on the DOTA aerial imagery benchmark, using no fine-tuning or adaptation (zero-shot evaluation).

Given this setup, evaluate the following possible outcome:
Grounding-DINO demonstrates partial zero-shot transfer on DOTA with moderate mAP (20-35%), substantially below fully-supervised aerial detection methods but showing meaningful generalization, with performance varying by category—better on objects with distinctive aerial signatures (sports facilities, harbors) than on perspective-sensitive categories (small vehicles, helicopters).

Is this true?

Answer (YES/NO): NO